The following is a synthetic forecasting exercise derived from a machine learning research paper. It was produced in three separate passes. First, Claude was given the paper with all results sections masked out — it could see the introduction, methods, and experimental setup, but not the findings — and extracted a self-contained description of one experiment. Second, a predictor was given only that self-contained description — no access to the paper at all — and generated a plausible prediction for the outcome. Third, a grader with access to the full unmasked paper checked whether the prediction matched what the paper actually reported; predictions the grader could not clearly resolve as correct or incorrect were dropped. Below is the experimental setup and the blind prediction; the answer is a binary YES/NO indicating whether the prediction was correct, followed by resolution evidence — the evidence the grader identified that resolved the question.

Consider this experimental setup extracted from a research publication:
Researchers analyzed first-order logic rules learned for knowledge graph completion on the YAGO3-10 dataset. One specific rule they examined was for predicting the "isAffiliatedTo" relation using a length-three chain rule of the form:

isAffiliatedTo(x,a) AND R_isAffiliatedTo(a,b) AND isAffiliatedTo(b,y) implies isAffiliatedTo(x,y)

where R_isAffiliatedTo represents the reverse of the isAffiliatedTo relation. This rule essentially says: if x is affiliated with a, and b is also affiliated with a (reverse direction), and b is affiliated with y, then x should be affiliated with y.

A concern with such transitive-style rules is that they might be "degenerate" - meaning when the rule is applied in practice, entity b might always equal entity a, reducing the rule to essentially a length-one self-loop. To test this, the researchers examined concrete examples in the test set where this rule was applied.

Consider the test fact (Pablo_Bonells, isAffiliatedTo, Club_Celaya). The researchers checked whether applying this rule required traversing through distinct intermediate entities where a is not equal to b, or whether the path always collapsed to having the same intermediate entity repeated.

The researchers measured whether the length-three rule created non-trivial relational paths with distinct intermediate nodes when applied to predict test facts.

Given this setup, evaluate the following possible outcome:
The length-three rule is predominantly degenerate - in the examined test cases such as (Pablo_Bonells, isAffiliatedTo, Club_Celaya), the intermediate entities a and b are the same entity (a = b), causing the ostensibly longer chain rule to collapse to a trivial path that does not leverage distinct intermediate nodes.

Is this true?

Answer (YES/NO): NO